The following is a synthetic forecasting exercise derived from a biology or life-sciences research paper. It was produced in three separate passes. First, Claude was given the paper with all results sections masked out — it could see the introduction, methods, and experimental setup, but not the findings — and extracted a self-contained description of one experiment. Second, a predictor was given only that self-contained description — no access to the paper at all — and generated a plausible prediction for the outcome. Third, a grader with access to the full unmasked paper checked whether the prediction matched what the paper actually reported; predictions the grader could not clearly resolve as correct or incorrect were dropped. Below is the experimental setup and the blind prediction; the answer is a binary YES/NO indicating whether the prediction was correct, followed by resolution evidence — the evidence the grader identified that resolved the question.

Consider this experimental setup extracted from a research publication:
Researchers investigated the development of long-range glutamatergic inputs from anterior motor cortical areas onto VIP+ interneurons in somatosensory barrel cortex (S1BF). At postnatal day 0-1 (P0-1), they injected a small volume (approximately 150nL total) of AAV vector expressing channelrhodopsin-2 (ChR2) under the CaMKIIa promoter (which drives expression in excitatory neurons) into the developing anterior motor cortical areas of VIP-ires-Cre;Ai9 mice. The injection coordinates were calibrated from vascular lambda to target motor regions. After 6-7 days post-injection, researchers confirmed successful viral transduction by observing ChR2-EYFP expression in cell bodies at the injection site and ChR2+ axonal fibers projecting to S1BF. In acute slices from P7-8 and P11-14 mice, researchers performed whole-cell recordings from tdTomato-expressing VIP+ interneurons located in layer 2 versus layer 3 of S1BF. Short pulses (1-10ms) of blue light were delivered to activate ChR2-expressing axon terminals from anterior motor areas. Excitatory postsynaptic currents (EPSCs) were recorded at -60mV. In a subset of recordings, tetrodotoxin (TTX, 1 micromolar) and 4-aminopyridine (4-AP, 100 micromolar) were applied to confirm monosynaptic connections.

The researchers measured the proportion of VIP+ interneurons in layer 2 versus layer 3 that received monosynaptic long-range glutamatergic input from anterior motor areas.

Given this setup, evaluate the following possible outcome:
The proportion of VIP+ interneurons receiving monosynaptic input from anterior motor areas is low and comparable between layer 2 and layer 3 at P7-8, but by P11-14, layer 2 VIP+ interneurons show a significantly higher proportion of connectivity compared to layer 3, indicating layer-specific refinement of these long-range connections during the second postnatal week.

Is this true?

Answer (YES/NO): NO